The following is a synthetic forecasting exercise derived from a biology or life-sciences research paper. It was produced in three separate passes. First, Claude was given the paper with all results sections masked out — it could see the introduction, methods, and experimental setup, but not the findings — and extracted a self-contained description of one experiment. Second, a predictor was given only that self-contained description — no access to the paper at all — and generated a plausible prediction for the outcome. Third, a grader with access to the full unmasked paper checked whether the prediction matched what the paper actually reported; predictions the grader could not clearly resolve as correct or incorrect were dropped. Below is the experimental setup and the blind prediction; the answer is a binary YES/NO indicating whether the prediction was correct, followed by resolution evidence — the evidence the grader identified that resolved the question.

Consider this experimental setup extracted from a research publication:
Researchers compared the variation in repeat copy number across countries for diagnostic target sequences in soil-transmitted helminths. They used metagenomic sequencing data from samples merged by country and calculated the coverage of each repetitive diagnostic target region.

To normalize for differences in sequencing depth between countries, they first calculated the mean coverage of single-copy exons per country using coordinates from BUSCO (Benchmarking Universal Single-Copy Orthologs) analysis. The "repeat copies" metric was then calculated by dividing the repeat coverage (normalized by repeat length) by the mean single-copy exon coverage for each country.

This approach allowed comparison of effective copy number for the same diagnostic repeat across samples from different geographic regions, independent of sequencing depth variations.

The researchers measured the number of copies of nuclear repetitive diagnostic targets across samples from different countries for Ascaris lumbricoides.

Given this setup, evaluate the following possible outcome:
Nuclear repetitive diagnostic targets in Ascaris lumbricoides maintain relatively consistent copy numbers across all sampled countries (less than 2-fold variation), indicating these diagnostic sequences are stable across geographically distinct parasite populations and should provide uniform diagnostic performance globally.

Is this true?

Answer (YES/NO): NO